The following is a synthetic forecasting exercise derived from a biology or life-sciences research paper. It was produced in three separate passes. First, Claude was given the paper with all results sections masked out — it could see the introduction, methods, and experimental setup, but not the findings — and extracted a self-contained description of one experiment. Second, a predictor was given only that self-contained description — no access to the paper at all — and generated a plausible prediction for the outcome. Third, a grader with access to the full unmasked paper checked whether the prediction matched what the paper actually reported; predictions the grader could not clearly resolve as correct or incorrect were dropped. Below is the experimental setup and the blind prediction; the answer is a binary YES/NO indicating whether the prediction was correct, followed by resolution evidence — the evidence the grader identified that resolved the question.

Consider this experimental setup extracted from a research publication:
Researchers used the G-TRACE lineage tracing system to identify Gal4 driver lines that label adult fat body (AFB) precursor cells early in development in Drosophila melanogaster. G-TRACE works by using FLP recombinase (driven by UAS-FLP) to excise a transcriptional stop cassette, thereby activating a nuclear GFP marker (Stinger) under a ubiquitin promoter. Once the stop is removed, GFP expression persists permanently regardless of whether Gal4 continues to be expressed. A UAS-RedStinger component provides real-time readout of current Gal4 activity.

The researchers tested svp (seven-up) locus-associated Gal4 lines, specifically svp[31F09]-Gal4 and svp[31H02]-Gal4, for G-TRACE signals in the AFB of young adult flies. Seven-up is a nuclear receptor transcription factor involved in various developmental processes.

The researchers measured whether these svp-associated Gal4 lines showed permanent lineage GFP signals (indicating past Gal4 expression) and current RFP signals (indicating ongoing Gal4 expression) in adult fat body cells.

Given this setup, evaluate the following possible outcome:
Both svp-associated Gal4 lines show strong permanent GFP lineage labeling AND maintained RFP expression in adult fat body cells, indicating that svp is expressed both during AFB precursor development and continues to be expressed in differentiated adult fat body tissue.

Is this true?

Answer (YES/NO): NO